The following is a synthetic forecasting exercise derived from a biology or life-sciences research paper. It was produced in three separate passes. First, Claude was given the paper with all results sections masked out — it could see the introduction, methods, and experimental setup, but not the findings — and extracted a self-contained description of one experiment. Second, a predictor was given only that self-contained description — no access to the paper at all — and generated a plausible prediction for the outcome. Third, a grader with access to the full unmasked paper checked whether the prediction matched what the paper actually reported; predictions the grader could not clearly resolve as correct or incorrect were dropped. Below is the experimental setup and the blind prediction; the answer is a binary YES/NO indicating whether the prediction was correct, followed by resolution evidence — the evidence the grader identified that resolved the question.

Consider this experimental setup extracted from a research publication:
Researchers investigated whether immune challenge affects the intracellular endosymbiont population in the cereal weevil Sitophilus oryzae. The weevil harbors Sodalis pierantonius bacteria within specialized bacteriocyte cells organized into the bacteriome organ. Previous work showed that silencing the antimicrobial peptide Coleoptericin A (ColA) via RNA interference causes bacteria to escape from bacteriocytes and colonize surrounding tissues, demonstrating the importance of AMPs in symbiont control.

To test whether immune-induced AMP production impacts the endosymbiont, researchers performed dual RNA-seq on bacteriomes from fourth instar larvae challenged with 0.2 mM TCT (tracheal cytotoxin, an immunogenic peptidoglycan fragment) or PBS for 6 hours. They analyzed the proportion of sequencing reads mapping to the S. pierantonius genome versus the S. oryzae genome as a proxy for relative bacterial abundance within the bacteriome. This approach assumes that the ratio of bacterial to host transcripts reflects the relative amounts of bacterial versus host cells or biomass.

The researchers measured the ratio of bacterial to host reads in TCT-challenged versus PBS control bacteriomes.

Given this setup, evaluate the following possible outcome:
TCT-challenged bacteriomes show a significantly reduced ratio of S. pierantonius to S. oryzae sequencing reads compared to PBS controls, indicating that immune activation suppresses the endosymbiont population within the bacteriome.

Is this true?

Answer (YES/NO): NO